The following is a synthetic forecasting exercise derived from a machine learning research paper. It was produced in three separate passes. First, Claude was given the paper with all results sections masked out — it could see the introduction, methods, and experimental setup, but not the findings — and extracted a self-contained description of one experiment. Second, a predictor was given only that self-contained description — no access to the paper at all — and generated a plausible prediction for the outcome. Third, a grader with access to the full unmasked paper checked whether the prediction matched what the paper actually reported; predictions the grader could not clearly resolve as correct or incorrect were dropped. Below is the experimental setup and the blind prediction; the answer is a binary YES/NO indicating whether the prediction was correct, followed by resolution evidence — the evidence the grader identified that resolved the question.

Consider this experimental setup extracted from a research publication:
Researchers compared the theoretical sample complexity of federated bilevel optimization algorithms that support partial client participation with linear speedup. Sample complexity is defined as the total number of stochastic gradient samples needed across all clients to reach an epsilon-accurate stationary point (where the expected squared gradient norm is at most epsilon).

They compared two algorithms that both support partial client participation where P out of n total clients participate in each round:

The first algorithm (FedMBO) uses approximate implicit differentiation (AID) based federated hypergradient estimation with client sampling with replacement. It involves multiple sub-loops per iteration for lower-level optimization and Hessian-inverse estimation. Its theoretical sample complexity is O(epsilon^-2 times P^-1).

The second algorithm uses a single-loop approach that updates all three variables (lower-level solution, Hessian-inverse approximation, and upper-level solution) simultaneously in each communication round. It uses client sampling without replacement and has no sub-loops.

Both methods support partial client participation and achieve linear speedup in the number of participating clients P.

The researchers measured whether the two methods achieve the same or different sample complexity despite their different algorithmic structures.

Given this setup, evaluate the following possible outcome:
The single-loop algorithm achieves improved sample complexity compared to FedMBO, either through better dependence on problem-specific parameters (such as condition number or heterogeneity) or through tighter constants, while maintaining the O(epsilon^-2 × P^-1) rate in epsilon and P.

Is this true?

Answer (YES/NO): NO